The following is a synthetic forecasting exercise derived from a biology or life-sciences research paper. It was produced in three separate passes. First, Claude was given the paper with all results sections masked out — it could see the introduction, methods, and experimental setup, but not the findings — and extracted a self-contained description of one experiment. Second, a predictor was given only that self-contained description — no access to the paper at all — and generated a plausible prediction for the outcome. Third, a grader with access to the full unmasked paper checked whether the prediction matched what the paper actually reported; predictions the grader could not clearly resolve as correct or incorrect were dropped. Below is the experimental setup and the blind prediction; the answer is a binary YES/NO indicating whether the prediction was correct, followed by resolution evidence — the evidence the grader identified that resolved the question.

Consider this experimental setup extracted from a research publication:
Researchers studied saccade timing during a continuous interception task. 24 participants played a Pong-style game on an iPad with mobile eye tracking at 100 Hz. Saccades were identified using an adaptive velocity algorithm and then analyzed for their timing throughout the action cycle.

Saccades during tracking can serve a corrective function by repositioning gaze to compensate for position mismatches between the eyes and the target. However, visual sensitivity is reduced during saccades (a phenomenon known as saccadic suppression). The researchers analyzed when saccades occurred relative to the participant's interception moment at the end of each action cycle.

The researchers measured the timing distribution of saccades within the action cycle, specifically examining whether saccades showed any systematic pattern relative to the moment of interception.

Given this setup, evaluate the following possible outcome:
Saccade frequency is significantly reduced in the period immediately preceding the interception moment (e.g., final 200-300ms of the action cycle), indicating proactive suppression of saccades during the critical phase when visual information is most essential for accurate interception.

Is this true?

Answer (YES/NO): YES